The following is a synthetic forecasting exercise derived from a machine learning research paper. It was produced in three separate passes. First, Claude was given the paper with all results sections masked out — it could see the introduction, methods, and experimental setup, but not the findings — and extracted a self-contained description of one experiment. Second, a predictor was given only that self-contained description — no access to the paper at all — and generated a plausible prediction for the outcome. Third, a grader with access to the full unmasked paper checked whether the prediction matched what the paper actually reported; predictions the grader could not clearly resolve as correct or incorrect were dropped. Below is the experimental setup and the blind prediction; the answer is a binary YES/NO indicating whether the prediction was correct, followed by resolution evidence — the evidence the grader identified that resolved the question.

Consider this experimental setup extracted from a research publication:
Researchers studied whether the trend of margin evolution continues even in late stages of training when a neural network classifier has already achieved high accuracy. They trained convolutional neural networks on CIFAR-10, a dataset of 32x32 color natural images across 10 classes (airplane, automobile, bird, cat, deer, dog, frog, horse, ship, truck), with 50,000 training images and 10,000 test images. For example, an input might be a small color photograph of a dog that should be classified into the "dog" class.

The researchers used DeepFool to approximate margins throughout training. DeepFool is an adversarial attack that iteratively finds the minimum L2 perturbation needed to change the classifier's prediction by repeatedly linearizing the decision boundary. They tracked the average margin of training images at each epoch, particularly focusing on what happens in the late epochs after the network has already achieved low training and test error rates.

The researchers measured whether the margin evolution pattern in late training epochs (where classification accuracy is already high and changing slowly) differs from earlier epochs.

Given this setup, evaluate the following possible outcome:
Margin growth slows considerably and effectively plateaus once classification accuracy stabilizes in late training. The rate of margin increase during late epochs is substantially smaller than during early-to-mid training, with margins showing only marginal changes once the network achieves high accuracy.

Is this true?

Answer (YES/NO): NO